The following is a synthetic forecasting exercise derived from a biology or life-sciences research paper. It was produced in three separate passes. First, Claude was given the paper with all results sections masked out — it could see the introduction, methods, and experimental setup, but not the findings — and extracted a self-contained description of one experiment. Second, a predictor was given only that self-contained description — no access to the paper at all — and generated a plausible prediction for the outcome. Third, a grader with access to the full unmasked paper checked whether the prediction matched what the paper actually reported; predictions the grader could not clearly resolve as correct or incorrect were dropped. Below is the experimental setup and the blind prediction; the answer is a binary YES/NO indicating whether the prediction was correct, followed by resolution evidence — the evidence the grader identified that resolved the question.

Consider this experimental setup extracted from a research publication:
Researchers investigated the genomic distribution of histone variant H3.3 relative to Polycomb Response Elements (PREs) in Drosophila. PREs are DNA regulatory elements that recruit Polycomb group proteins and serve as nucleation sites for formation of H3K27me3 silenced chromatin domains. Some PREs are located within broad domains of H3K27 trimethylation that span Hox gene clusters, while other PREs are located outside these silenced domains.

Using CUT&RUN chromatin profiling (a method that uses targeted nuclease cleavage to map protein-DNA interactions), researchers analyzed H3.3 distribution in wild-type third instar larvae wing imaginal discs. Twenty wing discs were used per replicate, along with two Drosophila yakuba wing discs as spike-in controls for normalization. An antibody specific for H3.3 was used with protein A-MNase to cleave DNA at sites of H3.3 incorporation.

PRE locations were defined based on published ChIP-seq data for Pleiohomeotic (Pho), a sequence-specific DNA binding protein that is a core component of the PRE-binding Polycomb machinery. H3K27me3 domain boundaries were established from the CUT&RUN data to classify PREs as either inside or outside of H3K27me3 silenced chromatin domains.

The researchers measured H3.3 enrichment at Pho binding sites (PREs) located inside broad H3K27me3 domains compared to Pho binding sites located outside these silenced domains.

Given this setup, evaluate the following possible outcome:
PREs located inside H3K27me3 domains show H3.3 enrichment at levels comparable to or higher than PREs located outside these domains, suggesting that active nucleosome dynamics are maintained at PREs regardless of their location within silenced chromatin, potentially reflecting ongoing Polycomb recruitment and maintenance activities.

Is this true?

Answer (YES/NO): NO